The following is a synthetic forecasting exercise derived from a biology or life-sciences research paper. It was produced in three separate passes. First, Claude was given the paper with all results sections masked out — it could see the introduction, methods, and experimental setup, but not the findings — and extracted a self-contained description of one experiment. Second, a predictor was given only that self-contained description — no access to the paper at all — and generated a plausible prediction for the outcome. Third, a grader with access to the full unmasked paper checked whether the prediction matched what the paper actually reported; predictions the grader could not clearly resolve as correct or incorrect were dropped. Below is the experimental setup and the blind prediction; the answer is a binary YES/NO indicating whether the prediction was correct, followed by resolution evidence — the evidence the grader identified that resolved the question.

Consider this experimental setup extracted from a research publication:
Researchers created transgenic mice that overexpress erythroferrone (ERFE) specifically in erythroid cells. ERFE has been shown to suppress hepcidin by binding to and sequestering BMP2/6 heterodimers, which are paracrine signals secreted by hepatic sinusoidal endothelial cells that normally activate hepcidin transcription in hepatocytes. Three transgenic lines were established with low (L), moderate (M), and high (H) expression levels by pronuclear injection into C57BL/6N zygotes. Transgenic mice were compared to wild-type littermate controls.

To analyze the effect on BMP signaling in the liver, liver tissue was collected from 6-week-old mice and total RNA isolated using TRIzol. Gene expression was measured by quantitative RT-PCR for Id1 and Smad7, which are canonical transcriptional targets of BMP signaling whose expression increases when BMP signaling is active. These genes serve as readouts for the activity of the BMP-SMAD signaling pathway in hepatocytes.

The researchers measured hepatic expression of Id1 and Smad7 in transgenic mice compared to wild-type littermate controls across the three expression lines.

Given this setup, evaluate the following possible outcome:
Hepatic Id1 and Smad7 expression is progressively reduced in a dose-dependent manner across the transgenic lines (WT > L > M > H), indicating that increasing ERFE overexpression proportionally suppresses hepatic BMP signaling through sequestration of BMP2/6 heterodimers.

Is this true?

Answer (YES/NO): NO